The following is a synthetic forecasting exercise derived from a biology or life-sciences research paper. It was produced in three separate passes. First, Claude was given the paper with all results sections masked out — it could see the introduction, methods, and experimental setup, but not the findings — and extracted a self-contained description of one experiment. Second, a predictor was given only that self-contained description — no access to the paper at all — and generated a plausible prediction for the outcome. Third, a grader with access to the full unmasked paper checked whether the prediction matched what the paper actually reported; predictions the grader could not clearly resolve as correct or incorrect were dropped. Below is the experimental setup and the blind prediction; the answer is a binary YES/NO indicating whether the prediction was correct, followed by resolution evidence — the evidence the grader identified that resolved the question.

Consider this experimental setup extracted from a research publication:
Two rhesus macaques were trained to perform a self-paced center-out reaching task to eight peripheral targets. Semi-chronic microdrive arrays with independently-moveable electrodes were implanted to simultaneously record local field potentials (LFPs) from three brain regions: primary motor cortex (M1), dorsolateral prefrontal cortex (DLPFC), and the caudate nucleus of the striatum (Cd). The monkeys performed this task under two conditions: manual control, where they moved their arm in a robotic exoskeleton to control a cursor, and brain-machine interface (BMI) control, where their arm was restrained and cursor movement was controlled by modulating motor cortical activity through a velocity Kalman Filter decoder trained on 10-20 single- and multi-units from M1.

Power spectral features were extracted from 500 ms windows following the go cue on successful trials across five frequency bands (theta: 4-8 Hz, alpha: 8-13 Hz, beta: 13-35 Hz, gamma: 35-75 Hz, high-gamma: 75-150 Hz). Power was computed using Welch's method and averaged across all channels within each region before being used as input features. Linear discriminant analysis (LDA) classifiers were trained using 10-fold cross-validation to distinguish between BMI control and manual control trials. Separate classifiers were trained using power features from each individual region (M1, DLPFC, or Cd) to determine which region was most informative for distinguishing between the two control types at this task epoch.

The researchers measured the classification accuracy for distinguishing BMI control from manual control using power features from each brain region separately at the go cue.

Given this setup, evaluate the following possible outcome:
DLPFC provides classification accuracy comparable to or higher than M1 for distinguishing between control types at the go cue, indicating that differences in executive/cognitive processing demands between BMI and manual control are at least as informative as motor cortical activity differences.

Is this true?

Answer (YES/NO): YES